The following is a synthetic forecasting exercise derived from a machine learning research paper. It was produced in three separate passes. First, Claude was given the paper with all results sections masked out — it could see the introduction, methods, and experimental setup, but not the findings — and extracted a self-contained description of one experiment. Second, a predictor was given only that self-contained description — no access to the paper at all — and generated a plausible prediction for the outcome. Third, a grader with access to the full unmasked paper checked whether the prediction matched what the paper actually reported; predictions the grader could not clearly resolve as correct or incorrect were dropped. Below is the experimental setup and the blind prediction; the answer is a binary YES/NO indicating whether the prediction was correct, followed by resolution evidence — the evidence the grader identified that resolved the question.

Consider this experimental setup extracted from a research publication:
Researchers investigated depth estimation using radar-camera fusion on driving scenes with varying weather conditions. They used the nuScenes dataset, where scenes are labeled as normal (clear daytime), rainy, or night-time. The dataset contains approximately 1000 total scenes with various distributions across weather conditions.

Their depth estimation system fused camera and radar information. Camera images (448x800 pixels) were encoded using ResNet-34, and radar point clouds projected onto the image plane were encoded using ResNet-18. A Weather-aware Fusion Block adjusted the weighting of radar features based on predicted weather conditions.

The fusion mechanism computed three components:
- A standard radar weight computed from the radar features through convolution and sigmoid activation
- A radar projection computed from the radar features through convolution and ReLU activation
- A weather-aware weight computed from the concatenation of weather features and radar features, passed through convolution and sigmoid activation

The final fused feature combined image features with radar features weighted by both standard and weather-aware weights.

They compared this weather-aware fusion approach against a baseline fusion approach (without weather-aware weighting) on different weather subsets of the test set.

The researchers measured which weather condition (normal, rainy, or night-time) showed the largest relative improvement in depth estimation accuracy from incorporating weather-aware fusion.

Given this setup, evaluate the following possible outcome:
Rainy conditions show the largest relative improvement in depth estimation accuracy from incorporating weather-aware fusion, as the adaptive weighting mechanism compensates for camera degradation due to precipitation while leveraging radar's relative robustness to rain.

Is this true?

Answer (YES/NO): NO